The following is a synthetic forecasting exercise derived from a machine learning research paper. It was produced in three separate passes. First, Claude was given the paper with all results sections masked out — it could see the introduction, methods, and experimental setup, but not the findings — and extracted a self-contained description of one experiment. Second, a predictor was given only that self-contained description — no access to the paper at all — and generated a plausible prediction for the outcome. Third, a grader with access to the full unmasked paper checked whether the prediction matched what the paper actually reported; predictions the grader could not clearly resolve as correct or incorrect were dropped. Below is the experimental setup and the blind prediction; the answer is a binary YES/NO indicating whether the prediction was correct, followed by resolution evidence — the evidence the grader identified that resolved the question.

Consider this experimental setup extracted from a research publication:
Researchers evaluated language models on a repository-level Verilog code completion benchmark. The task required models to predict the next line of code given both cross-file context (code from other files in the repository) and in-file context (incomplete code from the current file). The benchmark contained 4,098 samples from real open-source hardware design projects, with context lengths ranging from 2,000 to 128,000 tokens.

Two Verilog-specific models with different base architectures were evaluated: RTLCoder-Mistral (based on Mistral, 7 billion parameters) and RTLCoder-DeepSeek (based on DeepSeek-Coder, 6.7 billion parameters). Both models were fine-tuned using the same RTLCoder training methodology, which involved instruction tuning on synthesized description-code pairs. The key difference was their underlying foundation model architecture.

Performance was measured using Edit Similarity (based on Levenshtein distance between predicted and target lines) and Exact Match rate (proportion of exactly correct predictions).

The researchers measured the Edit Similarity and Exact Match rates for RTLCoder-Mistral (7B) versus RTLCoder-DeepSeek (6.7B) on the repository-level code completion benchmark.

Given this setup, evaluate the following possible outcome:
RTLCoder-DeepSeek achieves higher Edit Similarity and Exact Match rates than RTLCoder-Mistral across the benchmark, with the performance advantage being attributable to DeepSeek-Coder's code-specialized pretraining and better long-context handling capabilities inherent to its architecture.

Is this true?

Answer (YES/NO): NO